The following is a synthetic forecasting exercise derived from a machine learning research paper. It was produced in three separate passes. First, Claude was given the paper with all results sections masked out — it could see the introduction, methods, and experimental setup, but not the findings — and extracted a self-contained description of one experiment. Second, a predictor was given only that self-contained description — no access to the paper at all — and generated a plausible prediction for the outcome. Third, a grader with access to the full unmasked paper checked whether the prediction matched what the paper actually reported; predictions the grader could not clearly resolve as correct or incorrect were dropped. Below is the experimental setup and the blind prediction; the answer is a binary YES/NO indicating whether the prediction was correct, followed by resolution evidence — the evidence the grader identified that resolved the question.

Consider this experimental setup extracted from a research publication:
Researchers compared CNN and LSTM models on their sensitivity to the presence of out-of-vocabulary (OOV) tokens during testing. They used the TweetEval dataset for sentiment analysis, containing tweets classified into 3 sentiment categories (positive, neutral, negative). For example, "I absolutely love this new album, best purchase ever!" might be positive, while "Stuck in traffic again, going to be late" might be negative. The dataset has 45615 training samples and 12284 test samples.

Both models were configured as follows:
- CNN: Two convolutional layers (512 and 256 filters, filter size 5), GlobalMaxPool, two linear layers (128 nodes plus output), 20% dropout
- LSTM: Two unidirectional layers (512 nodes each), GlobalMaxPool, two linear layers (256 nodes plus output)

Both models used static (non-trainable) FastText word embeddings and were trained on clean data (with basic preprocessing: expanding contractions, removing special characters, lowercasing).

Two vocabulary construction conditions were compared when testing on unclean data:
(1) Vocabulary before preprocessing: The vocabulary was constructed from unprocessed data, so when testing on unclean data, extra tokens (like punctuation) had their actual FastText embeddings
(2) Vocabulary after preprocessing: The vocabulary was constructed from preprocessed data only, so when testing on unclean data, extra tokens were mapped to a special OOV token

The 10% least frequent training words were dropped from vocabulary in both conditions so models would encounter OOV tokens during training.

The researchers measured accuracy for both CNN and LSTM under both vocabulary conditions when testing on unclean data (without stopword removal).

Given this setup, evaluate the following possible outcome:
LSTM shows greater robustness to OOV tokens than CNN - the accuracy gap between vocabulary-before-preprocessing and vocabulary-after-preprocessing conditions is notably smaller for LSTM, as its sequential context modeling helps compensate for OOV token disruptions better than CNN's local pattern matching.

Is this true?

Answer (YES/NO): NO